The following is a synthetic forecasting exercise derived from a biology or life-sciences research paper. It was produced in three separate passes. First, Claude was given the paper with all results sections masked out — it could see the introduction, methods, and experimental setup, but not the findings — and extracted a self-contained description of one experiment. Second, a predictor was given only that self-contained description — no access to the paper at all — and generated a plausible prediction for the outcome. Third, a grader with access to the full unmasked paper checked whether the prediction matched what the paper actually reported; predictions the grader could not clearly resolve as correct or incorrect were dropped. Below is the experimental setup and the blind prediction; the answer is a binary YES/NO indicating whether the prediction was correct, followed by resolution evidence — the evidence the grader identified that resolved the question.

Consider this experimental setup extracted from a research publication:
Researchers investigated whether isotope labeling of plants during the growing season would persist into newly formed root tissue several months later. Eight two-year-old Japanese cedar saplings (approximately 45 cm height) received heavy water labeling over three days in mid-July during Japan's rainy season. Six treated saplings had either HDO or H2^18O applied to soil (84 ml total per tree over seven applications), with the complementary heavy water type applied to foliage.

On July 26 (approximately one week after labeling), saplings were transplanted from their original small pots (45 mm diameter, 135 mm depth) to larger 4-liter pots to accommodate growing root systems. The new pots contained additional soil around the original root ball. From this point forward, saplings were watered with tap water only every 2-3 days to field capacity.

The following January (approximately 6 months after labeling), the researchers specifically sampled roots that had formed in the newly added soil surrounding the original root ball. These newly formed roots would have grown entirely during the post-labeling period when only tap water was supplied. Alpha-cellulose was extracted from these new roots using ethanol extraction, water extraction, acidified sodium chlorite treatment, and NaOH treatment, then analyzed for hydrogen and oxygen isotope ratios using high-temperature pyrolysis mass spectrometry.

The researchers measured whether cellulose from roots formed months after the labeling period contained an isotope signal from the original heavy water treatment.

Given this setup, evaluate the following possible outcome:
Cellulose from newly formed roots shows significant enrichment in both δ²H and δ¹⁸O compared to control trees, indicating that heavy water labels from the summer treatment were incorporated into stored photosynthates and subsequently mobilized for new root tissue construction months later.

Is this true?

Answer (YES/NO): NO